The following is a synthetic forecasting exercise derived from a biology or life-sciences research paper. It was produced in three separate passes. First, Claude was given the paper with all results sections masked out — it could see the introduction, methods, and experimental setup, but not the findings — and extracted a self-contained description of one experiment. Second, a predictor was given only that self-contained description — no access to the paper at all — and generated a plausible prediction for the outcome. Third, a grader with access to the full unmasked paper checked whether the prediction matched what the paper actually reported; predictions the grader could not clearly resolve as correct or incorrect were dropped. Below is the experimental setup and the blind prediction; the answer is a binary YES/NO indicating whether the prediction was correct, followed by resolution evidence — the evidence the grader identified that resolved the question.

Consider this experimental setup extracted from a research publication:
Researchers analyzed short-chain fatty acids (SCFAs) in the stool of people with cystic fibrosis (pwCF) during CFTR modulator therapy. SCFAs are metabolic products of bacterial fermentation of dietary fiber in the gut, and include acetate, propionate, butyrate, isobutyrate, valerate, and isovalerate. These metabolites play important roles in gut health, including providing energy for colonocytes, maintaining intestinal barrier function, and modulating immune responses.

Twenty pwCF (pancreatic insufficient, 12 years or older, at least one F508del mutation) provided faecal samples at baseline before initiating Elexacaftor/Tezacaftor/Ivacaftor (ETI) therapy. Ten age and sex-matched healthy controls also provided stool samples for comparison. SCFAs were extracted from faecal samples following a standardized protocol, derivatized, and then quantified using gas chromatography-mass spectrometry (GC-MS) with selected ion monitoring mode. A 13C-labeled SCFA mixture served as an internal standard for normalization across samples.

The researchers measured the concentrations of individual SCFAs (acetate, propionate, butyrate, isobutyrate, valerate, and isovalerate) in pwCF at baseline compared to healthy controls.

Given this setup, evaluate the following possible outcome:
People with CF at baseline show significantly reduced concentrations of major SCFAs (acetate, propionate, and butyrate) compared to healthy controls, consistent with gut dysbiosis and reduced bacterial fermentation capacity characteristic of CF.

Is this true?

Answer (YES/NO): NO